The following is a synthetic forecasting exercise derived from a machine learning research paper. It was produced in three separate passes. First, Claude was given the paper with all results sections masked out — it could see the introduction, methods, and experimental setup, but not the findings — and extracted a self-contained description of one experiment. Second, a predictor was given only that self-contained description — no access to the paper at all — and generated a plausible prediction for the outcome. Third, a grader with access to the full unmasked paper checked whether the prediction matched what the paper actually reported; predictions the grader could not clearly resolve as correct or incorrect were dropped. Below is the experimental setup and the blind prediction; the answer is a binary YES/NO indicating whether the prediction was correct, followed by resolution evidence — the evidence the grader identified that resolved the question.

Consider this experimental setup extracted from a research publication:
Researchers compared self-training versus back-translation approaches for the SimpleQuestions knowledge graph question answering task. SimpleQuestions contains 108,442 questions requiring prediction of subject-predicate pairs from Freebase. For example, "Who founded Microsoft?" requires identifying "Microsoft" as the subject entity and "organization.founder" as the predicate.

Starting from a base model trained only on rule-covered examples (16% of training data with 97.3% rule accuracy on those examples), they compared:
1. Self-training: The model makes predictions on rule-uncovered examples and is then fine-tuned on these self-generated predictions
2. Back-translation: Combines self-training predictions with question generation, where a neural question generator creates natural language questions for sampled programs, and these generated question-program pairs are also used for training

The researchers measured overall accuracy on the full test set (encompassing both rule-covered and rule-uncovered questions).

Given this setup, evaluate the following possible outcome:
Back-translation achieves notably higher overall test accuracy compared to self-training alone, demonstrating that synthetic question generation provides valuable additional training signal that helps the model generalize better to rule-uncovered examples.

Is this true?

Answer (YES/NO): NO